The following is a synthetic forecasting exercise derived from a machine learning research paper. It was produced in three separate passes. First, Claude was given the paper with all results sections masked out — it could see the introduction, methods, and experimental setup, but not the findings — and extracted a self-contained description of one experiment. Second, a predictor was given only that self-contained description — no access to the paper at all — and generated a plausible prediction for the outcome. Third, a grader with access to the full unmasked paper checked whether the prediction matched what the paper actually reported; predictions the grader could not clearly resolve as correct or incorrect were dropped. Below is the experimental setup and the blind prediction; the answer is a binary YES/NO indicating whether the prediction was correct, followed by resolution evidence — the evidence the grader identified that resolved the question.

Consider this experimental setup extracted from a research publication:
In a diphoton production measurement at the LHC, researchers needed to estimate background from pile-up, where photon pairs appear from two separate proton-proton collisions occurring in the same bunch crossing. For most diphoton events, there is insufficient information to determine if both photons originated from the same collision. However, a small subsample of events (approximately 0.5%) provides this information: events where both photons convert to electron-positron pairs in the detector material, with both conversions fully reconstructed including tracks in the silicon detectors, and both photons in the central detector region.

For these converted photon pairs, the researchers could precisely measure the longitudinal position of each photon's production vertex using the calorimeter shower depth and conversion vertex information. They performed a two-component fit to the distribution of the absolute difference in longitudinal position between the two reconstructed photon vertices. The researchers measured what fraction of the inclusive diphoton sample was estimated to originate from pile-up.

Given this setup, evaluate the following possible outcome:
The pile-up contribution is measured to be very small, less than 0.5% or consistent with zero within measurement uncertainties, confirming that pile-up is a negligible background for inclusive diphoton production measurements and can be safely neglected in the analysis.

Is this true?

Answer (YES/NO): NO